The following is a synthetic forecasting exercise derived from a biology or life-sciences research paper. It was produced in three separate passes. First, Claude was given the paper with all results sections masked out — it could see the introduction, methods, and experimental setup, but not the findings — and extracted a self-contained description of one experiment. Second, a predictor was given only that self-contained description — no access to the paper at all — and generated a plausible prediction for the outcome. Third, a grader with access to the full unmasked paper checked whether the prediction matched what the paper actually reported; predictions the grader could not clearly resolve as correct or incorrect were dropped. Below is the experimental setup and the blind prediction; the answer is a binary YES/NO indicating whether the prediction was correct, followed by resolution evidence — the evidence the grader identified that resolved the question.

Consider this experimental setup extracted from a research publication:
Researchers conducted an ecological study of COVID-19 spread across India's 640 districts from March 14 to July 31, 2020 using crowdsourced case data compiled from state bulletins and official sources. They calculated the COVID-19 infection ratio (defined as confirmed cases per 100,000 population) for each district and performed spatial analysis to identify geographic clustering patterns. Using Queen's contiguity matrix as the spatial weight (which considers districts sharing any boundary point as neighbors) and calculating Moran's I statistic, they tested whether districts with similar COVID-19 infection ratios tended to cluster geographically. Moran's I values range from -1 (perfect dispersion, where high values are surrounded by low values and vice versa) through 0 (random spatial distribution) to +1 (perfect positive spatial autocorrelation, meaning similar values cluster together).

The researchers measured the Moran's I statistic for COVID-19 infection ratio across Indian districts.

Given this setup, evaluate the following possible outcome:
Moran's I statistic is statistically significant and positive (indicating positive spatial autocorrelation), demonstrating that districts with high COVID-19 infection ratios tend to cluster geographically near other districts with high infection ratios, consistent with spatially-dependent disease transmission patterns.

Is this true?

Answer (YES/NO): YES